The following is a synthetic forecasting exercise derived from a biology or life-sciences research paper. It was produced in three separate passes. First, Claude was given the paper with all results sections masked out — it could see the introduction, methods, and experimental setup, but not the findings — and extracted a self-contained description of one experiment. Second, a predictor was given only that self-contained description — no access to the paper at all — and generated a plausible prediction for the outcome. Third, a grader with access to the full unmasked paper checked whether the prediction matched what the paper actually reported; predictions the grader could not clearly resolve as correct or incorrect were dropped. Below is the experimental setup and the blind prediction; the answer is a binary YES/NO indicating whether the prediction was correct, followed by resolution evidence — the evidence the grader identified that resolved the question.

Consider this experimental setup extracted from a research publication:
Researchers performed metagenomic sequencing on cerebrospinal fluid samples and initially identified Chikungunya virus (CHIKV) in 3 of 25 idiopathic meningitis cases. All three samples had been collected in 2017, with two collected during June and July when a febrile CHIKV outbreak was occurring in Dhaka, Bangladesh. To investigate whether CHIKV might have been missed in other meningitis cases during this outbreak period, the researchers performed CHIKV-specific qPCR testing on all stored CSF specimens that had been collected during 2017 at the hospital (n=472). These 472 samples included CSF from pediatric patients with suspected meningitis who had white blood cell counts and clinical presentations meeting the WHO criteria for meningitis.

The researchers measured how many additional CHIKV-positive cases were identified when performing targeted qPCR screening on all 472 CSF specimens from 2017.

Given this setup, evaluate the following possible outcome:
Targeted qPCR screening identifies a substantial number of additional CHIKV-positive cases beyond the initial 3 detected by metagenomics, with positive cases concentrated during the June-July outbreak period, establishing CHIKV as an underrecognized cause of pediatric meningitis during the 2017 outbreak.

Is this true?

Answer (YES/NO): YES